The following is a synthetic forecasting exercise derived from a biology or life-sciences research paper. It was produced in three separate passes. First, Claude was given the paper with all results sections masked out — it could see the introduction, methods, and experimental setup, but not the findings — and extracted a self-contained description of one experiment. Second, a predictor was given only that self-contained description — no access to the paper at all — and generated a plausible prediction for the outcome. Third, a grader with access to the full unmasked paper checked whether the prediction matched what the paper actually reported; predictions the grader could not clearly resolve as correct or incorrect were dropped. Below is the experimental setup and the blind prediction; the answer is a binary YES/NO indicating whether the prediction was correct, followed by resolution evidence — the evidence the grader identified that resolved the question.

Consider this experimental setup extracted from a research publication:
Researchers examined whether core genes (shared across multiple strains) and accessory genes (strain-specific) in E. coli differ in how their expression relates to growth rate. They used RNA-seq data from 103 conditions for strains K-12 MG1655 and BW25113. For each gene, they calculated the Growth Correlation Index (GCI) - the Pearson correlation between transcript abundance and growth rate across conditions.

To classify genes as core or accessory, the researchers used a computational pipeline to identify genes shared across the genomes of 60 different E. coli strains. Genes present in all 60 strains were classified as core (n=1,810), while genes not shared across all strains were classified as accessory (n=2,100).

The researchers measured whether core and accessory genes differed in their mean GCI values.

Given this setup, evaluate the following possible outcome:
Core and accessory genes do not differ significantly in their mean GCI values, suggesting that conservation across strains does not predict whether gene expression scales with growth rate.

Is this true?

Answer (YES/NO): NO